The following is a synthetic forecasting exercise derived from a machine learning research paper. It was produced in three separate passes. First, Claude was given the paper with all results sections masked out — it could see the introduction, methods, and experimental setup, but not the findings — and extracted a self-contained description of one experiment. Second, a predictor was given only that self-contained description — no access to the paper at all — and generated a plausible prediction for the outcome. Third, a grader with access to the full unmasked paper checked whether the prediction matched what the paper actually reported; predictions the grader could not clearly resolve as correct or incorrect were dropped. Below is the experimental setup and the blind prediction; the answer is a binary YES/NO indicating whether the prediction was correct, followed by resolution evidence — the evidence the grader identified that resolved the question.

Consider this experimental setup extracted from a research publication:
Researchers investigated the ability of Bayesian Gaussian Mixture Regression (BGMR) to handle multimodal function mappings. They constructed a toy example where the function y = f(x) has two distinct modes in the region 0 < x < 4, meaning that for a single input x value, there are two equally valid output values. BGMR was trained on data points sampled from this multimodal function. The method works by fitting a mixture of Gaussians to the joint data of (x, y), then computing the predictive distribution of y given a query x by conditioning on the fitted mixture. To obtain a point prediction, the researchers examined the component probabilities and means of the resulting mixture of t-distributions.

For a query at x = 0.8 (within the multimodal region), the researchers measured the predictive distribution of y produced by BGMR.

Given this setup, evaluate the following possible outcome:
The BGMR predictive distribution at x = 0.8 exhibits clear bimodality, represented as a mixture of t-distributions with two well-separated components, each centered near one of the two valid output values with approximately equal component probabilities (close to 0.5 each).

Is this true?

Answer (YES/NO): YES